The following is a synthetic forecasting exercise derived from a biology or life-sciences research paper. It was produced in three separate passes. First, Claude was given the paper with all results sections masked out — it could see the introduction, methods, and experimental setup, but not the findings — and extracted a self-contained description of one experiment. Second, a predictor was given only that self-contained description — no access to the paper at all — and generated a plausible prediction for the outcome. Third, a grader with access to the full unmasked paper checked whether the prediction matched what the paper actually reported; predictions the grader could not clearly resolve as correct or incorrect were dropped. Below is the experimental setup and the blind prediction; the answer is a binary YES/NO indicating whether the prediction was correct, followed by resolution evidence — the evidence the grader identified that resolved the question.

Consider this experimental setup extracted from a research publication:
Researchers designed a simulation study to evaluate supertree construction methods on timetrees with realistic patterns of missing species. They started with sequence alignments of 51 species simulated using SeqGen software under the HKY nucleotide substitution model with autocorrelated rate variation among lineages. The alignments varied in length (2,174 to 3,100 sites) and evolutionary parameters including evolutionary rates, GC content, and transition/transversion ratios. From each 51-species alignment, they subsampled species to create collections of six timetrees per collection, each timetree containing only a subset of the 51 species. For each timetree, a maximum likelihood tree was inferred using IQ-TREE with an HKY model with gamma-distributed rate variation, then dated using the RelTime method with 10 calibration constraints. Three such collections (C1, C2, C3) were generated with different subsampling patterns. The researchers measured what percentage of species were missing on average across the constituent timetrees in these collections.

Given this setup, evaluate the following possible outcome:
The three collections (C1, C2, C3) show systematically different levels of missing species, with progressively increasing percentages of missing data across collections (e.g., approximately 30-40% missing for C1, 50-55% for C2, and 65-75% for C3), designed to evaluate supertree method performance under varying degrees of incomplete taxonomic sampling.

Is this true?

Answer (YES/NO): NO